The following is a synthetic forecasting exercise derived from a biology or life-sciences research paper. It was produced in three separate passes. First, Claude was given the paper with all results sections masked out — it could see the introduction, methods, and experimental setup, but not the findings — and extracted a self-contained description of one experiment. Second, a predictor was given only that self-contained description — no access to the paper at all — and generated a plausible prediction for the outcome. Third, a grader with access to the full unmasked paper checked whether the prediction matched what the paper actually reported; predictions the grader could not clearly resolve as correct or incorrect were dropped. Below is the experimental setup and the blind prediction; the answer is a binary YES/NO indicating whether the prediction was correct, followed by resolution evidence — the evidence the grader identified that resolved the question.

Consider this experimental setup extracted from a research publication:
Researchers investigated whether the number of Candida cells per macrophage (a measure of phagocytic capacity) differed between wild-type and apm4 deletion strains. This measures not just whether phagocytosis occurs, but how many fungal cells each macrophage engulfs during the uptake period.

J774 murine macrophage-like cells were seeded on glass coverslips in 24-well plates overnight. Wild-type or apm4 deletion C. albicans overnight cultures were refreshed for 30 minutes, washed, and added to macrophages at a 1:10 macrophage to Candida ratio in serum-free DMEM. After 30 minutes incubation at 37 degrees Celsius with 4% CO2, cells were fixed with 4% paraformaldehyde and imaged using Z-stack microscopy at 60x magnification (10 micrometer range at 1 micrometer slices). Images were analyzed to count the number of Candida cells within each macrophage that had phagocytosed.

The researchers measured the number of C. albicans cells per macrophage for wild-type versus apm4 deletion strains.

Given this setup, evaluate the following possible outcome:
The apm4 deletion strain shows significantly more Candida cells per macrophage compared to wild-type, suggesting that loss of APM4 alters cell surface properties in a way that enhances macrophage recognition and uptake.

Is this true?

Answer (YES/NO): YES